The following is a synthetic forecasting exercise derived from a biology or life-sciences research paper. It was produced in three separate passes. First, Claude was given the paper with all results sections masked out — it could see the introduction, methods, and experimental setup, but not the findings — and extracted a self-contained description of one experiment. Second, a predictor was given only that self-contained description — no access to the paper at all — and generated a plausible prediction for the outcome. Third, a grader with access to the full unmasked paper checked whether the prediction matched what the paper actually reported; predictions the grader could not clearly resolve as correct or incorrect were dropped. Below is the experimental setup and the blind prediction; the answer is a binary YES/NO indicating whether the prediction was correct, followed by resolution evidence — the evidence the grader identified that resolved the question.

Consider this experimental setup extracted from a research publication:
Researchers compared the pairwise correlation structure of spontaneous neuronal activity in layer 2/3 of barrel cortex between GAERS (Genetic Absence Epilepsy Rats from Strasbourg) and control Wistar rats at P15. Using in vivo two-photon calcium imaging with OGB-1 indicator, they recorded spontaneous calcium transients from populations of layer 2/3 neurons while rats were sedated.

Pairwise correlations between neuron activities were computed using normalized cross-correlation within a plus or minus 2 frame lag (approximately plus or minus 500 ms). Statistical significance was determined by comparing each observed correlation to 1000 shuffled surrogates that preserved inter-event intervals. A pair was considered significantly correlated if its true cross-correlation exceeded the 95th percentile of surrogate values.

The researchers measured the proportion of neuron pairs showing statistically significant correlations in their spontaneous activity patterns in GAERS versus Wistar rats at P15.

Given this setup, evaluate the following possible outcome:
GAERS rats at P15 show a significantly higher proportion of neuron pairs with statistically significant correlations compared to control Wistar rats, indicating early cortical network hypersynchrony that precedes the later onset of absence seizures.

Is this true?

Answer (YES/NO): YES